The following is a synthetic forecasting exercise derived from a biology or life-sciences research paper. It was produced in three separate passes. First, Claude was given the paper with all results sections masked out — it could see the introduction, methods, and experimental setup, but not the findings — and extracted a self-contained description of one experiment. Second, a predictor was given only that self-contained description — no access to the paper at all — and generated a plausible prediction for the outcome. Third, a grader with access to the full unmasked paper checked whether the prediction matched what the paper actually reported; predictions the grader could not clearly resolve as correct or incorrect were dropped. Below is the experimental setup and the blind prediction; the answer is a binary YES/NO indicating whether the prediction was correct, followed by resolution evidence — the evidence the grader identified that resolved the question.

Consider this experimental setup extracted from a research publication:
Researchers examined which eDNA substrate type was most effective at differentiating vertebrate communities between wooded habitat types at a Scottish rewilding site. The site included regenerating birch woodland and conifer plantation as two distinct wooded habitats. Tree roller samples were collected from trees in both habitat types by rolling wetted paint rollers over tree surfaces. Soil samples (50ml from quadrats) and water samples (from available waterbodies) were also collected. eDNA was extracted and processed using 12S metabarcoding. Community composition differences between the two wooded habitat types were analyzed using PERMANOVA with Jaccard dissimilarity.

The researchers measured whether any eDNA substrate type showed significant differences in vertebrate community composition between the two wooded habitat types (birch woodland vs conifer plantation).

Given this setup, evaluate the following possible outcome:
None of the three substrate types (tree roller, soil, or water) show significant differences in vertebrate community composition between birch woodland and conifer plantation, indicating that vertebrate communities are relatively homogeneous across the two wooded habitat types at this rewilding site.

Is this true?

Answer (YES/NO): NO